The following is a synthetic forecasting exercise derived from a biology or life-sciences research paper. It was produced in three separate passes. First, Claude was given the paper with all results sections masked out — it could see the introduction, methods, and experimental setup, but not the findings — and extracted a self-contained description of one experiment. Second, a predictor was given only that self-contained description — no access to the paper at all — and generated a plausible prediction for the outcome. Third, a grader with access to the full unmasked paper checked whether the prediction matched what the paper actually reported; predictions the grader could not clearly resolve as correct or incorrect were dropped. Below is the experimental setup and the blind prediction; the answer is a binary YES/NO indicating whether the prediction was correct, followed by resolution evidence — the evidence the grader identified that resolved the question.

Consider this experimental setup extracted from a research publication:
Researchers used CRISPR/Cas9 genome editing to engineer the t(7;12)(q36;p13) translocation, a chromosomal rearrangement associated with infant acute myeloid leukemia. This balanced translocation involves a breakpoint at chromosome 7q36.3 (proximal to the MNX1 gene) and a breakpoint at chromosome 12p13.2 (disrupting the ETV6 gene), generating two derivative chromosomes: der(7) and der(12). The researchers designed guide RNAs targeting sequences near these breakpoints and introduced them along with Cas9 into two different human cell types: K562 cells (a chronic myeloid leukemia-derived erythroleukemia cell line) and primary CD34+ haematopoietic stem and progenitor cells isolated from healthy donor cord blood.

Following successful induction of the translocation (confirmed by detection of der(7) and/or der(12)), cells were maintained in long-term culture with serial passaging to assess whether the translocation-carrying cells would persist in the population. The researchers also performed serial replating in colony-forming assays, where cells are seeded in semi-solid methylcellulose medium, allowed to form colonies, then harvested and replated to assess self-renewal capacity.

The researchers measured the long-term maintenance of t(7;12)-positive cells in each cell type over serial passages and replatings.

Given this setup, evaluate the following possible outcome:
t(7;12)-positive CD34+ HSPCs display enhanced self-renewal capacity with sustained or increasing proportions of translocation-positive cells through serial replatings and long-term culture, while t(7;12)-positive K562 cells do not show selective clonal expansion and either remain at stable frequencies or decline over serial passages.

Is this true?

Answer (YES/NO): NO